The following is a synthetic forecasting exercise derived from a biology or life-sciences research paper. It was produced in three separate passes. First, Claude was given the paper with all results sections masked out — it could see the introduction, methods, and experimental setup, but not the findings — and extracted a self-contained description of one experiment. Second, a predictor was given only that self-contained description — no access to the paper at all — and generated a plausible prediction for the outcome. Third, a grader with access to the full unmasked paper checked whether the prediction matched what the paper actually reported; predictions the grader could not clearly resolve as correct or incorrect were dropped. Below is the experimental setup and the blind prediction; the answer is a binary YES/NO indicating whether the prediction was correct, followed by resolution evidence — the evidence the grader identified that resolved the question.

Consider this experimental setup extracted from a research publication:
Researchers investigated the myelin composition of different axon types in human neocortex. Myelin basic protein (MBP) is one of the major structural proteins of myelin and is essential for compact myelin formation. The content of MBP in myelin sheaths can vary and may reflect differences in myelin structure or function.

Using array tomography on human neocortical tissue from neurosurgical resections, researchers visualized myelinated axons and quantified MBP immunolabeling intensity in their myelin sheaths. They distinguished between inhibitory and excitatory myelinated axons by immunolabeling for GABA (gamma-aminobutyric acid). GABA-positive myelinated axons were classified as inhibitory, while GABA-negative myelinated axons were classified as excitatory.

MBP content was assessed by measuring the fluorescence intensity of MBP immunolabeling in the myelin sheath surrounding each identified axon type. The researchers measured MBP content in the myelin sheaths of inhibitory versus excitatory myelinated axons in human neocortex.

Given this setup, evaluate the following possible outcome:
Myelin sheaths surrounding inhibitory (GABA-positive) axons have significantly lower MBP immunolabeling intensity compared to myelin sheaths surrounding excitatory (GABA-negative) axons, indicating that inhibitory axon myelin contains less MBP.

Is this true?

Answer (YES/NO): NO